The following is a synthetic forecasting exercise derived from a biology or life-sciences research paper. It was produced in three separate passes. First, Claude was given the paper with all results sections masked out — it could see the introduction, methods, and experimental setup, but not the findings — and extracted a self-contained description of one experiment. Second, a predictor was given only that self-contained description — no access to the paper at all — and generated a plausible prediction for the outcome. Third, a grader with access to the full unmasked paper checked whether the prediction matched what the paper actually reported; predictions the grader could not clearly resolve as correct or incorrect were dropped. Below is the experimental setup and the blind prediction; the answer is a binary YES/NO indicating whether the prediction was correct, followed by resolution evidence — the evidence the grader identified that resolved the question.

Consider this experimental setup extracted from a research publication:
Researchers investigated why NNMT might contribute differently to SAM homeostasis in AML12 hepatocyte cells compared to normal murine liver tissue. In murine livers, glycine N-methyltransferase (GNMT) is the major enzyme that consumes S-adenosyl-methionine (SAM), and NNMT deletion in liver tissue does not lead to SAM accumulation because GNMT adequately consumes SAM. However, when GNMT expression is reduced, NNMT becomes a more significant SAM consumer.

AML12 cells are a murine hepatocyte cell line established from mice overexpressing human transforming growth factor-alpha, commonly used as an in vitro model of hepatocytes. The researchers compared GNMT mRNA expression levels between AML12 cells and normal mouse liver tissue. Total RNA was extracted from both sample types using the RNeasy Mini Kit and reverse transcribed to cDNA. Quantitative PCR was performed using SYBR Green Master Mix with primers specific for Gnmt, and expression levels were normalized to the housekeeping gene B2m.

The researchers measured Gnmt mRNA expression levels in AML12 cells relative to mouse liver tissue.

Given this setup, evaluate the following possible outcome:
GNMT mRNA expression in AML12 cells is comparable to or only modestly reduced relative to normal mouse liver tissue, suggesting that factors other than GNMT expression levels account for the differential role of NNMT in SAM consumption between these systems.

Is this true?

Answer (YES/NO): NO